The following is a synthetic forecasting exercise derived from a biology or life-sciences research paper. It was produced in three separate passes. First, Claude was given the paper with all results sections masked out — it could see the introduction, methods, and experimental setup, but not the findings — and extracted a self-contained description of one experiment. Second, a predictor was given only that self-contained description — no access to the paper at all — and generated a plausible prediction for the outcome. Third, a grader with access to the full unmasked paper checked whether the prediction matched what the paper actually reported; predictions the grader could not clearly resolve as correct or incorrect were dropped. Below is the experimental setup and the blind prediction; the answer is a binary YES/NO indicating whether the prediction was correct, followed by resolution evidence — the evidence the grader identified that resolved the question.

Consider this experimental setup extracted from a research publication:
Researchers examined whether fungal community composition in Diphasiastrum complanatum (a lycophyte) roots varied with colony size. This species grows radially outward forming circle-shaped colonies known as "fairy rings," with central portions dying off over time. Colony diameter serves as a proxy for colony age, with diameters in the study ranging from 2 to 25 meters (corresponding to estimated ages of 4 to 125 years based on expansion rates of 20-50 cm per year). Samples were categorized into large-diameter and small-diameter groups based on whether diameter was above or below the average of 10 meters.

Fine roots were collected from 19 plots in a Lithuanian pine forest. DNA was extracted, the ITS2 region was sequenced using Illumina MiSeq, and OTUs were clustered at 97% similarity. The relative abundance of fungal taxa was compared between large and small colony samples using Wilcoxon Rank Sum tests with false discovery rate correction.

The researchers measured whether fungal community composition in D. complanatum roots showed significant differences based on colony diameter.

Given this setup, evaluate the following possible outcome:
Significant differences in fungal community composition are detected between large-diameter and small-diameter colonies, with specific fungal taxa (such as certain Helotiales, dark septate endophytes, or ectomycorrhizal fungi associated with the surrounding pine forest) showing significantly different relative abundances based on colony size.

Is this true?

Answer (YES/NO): NO